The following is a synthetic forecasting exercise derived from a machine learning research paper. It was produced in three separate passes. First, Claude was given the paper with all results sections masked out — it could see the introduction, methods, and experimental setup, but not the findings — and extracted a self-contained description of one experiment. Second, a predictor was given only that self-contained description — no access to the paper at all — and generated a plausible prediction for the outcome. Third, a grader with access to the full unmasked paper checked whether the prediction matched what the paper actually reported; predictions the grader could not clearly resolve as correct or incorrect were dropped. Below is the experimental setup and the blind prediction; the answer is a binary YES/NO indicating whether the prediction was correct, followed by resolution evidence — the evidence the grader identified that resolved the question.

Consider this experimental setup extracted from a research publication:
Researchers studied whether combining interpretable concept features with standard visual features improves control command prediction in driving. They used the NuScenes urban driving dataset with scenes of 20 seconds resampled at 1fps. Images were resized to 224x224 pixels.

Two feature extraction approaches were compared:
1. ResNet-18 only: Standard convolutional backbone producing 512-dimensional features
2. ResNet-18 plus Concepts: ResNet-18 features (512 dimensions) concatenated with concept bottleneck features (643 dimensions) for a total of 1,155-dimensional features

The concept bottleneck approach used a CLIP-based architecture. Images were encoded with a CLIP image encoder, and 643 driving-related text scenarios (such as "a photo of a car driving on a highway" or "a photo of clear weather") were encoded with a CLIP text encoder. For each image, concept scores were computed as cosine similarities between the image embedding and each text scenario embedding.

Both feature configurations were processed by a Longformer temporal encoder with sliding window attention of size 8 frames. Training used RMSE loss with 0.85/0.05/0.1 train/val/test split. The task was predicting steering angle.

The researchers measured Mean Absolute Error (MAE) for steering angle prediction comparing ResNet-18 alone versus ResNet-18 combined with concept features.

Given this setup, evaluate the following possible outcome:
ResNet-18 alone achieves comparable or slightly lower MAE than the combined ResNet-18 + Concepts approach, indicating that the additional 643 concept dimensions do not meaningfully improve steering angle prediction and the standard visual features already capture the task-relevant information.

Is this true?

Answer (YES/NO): NO